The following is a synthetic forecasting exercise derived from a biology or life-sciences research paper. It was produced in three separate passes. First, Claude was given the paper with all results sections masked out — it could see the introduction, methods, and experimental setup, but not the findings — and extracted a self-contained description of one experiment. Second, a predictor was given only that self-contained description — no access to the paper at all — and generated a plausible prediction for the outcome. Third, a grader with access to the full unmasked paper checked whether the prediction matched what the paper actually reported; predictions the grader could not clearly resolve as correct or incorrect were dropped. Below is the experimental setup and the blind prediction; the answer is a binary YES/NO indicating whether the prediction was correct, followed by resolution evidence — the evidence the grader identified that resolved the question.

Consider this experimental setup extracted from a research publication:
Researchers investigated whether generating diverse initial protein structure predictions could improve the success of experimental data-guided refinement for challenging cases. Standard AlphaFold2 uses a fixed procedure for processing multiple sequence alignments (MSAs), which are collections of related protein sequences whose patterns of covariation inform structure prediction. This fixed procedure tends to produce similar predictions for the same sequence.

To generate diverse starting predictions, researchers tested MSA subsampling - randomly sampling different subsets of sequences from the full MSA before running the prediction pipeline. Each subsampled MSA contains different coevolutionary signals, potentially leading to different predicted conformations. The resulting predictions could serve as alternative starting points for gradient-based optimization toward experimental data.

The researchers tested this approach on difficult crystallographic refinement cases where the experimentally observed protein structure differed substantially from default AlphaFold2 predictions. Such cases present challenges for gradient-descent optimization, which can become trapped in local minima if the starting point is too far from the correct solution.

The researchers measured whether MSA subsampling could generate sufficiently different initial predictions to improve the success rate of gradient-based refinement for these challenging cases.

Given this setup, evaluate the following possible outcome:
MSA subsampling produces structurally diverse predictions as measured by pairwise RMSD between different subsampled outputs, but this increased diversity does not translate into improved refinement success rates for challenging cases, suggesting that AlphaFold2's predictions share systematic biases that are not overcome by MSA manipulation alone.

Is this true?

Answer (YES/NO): NO